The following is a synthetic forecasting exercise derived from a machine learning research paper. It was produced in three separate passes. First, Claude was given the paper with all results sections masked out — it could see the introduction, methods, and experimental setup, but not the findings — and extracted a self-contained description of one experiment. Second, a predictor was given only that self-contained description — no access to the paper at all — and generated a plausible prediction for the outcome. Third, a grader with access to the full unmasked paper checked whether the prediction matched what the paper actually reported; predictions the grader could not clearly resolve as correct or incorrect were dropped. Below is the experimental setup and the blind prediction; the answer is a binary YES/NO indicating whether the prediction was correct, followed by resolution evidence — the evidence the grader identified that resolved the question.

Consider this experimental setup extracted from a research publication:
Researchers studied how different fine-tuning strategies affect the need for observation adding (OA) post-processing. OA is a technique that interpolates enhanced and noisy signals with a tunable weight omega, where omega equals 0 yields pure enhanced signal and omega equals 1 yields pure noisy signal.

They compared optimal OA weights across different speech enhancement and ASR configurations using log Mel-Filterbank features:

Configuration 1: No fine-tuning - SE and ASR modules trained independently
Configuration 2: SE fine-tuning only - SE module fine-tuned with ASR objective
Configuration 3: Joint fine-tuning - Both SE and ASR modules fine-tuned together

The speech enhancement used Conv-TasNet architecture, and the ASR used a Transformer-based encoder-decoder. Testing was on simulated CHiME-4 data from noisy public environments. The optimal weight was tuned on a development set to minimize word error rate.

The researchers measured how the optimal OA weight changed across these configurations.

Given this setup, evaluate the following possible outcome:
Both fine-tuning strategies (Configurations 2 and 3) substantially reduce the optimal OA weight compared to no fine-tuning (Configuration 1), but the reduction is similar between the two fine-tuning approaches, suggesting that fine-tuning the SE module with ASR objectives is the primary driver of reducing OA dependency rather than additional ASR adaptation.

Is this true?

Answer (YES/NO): NO